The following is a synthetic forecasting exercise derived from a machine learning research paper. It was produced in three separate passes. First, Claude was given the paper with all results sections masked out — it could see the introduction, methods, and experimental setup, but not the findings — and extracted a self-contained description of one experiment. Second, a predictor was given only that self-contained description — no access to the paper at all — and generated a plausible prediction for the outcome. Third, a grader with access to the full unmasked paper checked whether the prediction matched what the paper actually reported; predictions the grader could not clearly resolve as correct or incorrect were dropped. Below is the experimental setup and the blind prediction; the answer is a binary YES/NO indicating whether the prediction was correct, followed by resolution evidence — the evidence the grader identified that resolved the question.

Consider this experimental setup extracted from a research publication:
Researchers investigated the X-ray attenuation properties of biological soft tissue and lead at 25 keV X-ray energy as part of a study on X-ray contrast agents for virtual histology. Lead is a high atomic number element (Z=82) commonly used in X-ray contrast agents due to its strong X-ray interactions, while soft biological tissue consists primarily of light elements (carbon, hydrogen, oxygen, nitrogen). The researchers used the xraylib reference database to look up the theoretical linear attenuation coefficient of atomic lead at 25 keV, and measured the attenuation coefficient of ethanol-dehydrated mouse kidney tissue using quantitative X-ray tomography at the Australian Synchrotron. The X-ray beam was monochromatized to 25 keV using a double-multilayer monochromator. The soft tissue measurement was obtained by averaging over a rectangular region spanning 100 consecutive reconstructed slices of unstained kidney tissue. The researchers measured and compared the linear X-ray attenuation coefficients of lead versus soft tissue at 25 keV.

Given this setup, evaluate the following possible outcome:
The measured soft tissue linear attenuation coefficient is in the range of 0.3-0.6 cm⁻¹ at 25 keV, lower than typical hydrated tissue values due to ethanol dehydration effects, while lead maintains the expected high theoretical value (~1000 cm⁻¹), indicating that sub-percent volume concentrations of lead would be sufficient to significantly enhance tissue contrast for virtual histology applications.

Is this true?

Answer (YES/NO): NO